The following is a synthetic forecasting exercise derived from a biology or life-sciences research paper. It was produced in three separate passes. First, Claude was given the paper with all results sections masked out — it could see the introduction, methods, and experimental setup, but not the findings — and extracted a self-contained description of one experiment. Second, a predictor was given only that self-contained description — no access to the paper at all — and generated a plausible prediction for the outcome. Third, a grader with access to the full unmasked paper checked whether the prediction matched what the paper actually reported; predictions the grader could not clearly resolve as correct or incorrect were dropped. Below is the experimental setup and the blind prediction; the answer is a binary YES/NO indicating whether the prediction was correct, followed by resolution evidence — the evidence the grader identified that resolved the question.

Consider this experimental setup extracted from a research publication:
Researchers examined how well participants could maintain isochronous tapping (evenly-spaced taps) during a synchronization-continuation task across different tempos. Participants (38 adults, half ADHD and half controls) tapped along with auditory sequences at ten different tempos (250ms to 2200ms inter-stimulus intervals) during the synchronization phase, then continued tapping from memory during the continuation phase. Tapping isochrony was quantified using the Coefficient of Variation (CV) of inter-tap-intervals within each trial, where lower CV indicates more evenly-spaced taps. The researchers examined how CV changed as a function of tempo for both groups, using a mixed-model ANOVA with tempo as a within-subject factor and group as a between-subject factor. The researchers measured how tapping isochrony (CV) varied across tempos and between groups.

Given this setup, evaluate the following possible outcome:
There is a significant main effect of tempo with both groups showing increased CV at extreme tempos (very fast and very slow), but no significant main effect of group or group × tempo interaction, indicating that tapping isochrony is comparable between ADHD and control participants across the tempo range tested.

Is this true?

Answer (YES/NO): NO